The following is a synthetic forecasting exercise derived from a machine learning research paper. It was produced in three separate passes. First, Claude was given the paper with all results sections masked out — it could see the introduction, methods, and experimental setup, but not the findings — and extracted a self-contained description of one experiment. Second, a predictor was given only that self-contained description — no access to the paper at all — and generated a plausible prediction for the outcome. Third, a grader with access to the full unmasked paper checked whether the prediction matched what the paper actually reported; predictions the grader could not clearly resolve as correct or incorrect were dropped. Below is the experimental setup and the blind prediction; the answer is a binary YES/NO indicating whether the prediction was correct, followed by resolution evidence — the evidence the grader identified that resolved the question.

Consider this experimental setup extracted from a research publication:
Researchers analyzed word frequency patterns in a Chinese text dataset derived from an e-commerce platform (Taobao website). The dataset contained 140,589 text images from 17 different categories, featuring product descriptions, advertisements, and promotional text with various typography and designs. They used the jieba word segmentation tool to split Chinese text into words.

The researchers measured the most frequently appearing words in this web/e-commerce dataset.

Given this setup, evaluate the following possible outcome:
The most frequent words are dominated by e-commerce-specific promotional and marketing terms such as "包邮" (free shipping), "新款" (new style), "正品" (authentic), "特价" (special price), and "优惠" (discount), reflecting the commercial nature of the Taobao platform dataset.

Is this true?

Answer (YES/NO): YES